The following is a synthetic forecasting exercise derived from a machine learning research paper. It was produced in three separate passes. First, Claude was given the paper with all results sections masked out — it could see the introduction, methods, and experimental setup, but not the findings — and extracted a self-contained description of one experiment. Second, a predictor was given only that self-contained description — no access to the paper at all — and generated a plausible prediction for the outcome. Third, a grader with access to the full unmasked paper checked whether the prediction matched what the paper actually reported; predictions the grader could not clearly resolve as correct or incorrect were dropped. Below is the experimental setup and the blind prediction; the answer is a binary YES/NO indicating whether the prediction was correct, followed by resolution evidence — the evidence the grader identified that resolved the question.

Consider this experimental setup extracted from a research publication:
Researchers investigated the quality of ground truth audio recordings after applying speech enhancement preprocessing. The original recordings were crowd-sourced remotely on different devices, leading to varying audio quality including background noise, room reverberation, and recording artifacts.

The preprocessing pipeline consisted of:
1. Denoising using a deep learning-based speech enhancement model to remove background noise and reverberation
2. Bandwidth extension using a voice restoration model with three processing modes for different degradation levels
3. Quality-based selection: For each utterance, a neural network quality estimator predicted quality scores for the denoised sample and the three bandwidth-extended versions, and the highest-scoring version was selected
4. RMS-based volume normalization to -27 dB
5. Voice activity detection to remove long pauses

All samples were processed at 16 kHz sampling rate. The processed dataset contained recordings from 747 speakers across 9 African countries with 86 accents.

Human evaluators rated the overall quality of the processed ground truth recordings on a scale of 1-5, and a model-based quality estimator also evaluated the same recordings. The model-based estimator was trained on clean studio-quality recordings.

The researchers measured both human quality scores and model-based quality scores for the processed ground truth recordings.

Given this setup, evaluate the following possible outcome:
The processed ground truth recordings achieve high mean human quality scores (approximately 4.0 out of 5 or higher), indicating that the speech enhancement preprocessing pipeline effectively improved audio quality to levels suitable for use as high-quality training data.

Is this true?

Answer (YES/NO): NO